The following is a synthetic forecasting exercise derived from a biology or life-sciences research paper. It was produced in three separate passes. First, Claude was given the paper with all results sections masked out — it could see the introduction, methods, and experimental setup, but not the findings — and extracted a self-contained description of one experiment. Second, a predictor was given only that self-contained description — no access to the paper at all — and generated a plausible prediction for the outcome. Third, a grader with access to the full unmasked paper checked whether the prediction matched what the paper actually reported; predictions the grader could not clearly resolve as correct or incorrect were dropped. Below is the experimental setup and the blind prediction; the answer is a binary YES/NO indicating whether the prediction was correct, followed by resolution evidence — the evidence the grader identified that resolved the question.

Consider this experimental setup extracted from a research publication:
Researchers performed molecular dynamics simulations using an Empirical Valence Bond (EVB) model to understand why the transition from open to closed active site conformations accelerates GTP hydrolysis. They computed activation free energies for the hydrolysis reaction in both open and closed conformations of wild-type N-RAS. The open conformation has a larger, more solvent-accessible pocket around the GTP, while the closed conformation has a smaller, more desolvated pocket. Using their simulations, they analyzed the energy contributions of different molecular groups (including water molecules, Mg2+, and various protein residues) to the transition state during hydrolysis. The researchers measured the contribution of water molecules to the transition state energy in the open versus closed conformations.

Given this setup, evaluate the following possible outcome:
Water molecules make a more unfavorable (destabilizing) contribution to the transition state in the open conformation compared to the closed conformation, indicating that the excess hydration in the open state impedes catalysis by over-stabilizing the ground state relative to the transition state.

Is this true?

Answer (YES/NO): YES